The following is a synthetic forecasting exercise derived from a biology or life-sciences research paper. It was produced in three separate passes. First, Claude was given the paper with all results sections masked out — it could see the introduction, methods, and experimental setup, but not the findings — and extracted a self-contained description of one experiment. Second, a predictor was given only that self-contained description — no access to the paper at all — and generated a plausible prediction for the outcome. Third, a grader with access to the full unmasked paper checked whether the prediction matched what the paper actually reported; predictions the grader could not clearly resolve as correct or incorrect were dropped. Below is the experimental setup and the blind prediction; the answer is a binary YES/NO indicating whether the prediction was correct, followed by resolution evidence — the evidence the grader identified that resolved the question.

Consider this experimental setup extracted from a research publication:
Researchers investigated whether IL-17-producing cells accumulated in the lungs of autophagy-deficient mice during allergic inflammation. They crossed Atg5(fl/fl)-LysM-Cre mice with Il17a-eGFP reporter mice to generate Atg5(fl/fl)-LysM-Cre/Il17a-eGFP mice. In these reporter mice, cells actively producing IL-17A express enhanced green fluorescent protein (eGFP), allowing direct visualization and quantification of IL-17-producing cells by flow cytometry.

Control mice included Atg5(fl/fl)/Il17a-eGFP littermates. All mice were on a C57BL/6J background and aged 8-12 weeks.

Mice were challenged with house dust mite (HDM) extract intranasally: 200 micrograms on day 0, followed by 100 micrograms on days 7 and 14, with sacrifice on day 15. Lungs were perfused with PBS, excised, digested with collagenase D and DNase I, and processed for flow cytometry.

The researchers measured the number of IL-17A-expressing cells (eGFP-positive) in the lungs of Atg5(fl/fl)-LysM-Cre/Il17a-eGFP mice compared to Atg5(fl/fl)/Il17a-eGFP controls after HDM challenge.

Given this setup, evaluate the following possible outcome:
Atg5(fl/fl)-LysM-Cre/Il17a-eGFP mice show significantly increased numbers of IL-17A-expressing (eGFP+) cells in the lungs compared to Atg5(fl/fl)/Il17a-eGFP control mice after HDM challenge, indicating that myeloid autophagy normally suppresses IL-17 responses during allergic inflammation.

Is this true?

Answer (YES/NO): YES